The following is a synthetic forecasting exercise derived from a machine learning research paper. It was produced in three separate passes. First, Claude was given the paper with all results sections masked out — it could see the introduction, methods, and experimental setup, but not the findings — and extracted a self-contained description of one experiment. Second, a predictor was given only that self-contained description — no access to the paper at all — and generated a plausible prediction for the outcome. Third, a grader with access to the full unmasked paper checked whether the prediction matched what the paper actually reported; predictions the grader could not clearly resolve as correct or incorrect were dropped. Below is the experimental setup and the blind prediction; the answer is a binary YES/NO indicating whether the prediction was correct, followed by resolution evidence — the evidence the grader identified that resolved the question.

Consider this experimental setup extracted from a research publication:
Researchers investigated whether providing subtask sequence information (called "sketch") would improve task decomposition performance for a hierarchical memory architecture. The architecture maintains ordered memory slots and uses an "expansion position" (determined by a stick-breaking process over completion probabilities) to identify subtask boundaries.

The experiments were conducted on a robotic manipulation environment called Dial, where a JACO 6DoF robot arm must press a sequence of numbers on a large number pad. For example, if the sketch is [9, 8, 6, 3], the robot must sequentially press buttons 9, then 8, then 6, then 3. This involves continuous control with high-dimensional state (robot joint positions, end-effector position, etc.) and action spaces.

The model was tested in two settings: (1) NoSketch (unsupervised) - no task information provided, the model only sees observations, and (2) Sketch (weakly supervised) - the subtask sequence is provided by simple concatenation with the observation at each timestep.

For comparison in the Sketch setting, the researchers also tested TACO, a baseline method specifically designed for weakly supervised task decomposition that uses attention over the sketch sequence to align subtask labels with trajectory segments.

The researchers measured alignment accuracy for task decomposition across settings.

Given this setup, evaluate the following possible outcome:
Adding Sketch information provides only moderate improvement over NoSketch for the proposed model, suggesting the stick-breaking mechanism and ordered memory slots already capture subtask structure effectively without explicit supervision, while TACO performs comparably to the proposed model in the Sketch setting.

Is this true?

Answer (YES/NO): NO